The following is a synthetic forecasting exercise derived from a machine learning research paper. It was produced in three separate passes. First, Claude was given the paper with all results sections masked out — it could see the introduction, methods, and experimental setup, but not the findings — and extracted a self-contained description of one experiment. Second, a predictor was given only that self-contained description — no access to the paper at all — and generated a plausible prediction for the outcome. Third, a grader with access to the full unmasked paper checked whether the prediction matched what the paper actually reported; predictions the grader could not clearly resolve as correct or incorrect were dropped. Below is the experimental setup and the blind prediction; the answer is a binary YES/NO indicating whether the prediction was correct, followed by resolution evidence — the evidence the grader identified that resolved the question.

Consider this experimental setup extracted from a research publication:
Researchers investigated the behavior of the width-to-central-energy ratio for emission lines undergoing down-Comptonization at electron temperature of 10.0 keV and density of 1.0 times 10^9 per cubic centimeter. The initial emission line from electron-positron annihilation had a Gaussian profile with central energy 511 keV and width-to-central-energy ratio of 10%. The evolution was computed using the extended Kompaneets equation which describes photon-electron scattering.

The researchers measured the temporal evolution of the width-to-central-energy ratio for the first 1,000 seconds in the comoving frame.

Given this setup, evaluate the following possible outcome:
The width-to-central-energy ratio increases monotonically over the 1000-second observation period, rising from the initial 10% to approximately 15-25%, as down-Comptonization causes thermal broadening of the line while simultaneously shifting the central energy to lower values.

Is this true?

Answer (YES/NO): NO